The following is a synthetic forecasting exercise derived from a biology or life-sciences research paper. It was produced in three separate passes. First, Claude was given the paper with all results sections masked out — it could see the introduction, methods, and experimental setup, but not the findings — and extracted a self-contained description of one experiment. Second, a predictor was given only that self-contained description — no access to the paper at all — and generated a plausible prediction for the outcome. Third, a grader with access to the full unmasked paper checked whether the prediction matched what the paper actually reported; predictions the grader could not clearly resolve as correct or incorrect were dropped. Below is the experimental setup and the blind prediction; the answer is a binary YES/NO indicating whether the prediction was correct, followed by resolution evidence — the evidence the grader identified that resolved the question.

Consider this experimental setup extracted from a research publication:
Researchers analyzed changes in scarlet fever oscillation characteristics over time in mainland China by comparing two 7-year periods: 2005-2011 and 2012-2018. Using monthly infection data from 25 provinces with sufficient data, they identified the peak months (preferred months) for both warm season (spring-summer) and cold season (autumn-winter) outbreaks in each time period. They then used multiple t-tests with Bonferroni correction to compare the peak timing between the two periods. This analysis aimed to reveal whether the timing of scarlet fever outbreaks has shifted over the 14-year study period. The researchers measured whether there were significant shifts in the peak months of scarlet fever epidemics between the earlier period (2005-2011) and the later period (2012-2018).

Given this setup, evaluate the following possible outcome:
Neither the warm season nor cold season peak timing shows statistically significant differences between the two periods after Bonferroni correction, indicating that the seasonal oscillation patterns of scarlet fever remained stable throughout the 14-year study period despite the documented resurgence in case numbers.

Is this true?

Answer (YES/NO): YES